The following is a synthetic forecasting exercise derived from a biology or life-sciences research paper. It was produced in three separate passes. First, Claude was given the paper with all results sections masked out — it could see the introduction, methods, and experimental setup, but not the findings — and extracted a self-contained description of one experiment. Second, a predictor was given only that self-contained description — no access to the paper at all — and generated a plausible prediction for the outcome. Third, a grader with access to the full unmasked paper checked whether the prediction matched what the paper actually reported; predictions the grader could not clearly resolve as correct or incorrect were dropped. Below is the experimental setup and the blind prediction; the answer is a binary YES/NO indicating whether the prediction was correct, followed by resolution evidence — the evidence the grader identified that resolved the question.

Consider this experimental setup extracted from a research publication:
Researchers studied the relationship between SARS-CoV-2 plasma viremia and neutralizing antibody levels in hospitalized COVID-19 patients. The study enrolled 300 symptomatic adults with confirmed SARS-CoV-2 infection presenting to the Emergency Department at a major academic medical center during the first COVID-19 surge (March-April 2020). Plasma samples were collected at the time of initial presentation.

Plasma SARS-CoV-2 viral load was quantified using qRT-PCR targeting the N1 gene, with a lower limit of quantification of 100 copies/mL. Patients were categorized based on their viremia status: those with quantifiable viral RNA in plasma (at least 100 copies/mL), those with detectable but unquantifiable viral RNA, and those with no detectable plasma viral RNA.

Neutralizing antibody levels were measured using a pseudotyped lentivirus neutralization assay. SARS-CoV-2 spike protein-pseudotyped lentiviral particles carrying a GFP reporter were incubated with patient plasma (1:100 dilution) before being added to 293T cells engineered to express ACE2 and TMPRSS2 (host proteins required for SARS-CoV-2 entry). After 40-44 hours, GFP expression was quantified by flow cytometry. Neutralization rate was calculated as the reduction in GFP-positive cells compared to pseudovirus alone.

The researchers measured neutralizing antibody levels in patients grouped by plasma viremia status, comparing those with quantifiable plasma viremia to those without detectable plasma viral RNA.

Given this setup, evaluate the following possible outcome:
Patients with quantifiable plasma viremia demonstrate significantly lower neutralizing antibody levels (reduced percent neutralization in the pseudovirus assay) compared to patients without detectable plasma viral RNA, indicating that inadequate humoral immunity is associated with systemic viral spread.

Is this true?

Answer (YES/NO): NO